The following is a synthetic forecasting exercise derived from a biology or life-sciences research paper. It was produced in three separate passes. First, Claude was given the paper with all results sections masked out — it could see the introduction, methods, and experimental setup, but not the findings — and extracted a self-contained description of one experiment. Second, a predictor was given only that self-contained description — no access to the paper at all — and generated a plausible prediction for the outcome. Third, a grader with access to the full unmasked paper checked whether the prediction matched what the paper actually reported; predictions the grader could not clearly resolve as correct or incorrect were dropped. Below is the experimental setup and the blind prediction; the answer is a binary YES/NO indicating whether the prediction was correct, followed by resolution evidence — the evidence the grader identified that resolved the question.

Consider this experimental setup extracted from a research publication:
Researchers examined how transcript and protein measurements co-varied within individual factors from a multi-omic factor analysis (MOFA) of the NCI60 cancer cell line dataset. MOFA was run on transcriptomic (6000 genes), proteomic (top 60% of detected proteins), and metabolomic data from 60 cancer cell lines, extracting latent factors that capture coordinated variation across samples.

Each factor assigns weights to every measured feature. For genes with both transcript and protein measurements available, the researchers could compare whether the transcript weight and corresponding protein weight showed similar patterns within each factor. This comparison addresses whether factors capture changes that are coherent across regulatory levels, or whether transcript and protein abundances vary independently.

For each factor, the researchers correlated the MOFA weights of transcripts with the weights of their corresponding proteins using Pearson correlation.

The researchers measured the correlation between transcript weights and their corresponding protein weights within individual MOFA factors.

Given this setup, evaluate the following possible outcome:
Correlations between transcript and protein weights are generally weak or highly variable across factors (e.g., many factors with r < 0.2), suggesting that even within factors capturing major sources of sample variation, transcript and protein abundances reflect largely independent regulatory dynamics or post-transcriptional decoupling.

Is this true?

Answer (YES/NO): YES